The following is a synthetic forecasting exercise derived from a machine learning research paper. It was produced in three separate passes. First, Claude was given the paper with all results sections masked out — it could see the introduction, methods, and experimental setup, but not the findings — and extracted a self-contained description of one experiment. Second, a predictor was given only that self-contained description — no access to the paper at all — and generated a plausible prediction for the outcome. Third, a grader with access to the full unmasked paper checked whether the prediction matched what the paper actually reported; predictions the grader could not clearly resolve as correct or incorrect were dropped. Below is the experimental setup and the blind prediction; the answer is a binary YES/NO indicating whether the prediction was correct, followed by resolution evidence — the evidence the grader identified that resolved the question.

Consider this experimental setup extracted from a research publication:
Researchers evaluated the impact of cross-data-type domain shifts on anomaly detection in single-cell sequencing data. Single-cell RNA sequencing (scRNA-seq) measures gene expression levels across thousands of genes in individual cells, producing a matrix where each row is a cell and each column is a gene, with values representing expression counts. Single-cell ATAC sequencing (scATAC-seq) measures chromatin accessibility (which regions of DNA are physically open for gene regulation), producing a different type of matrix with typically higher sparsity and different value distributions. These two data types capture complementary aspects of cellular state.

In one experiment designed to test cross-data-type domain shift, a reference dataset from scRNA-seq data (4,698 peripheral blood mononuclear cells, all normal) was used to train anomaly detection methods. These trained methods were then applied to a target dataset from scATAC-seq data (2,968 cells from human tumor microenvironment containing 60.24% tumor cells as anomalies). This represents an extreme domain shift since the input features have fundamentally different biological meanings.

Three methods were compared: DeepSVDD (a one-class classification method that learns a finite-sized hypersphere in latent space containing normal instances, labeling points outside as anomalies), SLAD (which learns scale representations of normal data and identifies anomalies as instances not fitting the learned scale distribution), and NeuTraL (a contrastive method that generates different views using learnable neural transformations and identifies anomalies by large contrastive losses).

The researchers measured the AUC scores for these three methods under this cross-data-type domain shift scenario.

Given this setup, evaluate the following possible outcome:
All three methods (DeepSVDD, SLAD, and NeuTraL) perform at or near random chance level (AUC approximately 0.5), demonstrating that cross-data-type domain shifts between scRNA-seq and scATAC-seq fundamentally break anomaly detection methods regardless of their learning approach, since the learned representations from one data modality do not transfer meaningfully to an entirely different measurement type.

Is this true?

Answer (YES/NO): NO